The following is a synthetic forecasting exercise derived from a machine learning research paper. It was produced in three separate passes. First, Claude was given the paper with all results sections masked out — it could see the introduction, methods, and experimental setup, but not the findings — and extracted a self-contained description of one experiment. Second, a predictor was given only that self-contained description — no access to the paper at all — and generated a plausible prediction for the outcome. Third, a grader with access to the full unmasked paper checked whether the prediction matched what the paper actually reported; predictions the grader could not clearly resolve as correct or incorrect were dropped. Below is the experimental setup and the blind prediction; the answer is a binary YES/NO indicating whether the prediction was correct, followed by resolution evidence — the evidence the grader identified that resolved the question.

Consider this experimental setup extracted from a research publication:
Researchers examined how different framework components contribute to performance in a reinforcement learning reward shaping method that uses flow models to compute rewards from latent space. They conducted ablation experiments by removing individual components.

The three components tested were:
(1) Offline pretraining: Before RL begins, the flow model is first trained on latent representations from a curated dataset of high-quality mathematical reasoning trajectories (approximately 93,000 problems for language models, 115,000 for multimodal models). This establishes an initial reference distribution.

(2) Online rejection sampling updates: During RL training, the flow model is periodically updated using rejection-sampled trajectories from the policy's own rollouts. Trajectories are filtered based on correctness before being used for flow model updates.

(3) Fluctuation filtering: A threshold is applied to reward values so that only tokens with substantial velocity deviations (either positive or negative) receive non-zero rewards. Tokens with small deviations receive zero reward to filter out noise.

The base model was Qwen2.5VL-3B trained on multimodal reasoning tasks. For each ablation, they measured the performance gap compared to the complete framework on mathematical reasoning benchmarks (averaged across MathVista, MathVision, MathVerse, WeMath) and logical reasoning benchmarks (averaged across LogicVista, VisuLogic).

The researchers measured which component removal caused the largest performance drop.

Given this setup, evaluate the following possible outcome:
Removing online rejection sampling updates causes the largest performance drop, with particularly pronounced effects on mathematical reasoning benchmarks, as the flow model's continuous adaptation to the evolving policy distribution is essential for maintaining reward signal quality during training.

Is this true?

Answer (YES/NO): NO